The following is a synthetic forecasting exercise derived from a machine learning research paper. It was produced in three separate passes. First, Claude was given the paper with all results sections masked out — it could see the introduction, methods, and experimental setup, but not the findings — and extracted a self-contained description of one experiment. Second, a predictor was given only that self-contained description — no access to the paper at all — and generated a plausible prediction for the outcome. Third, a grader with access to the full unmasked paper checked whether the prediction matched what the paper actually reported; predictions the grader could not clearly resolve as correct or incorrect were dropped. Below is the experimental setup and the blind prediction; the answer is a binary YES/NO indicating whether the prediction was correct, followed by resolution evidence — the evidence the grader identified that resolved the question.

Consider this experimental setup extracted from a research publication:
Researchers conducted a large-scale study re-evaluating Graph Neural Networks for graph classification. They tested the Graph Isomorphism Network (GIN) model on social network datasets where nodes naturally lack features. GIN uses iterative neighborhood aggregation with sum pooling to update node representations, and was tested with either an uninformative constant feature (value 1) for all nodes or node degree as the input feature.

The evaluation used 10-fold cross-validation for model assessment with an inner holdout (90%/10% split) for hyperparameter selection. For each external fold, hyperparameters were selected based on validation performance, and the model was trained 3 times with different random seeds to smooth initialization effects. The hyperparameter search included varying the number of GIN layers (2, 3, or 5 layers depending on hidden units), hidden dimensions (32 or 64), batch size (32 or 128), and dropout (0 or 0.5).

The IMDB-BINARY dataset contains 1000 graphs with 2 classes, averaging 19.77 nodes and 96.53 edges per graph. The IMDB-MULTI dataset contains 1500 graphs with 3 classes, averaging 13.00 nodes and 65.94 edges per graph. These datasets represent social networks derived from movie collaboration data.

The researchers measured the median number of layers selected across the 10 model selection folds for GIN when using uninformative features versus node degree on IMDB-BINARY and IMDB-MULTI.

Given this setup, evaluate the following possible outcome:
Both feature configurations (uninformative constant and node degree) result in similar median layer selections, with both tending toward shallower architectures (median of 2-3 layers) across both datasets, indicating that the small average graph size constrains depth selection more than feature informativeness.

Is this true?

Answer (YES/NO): NO